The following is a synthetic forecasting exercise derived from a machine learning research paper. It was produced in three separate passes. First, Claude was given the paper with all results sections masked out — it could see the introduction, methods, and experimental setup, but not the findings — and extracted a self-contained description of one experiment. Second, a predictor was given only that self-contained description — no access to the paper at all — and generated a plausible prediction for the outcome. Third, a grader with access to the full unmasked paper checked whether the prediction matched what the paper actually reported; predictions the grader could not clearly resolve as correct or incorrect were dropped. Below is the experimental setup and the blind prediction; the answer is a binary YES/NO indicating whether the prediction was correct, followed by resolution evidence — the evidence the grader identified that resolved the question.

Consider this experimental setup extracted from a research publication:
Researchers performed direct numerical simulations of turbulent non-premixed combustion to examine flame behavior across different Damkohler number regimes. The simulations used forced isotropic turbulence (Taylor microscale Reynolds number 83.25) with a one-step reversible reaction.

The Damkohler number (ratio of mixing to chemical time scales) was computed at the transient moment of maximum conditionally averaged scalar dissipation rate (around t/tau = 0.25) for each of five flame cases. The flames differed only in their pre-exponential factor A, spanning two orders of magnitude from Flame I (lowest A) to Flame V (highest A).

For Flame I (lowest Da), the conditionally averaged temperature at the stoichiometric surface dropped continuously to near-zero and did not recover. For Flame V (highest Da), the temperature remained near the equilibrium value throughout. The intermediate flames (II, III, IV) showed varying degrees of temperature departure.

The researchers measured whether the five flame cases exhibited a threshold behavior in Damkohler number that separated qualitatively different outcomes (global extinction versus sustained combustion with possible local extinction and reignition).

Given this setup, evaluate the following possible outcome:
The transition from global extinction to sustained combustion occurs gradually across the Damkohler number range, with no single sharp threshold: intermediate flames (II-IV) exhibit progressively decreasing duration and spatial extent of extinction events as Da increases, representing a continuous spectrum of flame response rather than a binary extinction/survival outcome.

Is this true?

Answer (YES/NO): NO